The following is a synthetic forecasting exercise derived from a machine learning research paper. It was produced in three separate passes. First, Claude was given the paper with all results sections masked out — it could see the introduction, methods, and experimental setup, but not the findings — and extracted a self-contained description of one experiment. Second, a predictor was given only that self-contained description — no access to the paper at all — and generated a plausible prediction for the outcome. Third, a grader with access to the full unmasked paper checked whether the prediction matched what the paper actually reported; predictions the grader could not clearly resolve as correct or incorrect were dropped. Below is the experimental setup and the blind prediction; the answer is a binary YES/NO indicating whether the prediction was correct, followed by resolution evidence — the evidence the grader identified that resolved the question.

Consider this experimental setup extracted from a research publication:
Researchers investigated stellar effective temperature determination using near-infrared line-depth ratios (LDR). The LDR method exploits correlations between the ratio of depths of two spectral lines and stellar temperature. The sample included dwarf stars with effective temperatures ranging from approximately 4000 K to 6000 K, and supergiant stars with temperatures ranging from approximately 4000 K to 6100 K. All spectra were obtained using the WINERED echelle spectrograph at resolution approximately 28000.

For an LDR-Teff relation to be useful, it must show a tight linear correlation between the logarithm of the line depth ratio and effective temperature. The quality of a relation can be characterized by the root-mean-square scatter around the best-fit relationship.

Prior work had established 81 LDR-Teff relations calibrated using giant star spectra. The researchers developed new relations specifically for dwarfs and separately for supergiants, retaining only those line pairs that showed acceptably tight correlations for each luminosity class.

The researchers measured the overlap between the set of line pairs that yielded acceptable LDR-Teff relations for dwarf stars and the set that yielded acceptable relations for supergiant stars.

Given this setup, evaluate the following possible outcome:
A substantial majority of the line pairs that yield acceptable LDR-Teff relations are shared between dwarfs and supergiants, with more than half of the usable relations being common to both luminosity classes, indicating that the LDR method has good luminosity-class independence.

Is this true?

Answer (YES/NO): NO